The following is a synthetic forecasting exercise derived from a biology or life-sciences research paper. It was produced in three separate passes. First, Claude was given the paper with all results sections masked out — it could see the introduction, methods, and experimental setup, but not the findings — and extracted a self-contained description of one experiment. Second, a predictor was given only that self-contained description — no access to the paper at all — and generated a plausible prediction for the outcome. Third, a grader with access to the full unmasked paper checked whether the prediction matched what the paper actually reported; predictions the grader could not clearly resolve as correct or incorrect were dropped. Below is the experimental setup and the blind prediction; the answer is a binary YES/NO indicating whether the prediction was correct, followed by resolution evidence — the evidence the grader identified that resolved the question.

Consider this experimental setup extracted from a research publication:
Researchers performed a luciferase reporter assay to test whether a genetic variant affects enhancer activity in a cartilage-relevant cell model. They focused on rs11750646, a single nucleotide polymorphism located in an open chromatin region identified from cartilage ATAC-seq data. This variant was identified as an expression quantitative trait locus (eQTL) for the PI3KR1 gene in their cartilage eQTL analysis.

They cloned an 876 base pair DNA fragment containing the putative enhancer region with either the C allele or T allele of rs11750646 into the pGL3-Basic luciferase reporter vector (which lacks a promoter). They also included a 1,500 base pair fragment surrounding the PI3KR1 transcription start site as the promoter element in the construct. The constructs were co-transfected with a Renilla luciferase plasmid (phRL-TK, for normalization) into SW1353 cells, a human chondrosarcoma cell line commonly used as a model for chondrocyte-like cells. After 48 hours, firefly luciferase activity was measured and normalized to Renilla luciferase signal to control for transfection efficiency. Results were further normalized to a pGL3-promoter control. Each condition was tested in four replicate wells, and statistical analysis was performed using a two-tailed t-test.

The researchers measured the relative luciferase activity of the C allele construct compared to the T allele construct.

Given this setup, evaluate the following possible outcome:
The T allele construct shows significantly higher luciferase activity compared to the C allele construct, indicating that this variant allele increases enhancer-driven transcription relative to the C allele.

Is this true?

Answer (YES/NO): YES